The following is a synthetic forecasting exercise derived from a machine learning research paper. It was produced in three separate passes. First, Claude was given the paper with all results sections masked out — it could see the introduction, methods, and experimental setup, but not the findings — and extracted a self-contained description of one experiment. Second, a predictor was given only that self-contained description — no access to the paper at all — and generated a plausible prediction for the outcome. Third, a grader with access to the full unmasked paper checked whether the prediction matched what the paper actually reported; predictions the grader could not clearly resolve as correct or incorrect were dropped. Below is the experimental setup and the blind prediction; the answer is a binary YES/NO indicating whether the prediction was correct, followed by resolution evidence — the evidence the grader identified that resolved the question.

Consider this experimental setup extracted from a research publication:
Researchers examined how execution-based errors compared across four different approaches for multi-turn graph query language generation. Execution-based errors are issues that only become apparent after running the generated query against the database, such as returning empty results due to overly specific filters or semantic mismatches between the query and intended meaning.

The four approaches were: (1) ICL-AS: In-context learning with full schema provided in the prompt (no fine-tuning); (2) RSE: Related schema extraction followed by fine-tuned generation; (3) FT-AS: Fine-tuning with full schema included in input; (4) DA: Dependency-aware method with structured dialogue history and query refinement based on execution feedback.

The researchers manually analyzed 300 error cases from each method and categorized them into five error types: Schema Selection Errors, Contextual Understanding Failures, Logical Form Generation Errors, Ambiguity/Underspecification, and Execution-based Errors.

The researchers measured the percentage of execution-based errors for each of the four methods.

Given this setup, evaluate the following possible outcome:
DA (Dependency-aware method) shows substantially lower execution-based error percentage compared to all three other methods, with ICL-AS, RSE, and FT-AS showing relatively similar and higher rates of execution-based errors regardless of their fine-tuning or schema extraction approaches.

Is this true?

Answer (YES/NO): NO